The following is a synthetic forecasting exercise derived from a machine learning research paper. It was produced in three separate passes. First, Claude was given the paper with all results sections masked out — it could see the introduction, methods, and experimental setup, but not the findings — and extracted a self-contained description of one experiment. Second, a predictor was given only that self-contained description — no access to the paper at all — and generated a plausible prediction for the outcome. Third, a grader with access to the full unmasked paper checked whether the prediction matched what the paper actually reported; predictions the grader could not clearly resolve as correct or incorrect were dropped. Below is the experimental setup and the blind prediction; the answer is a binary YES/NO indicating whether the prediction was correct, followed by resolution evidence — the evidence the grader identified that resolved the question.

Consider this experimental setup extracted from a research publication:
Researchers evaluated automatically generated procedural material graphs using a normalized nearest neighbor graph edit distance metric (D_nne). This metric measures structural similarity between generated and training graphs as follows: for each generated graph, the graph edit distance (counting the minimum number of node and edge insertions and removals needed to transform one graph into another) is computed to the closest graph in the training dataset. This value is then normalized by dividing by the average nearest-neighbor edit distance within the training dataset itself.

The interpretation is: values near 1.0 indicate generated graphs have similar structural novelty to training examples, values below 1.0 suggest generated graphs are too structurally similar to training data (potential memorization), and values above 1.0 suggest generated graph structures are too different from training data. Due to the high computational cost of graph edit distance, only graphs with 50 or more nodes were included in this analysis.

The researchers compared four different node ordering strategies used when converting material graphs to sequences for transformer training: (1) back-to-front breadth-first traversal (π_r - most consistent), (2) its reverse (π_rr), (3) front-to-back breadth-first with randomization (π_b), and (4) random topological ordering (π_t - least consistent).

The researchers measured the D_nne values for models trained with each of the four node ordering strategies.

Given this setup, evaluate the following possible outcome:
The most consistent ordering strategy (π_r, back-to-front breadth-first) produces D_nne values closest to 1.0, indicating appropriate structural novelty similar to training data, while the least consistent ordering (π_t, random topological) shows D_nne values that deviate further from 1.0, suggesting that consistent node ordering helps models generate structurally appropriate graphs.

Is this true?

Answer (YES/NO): YES